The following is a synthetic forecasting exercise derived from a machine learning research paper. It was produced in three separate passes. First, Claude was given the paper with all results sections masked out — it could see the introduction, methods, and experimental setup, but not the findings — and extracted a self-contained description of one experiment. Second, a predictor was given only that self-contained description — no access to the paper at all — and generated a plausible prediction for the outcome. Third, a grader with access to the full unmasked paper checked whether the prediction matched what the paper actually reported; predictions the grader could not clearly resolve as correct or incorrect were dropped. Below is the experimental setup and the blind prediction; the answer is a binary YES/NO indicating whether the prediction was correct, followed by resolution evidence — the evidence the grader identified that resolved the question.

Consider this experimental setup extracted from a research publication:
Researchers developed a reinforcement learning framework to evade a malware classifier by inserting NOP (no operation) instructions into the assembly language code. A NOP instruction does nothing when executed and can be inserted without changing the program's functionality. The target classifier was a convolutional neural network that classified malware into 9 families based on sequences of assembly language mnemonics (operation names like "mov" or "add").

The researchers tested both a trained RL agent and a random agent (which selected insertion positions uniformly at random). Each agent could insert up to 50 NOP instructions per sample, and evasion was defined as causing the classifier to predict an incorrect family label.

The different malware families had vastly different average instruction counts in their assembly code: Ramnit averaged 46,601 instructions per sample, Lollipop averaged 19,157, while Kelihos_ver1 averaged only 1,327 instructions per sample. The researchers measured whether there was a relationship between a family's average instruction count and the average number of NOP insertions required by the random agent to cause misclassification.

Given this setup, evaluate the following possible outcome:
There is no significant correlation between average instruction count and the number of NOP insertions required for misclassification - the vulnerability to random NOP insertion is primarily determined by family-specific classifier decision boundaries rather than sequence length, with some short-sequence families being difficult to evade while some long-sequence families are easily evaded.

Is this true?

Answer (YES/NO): NO